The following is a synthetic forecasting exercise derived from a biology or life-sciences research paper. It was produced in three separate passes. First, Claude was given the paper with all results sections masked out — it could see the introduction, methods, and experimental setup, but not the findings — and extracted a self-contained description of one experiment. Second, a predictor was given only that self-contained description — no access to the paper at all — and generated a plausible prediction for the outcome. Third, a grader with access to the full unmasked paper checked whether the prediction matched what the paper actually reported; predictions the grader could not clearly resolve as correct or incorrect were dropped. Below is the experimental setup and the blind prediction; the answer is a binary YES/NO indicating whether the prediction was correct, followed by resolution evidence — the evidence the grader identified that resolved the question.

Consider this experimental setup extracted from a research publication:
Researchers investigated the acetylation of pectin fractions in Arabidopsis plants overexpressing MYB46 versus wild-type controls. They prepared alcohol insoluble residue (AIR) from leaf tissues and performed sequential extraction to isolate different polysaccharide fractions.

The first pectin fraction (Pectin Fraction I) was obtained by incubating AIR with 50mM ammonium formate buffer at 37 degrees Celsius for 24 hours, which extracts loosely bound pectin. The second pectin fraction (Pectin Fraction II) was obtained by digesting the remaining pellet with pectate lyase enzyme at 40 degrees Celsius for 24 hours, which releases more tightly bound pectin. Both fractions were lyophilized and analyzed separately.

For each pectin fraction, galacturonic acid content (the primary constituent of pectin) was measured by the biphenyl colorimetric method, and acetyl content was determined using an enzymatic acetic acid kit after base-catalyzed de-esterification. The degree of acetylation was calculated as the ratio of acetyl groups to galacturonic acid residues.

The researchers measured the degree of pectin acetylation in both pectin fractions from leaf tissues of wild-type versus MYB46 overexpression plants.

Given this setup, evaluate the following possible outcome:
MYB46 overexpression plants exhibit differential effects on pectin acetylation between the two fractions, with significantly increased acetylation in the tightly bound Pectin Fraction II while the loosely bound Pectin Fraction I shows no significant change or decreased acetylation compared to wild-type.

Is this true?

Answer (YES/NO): NO